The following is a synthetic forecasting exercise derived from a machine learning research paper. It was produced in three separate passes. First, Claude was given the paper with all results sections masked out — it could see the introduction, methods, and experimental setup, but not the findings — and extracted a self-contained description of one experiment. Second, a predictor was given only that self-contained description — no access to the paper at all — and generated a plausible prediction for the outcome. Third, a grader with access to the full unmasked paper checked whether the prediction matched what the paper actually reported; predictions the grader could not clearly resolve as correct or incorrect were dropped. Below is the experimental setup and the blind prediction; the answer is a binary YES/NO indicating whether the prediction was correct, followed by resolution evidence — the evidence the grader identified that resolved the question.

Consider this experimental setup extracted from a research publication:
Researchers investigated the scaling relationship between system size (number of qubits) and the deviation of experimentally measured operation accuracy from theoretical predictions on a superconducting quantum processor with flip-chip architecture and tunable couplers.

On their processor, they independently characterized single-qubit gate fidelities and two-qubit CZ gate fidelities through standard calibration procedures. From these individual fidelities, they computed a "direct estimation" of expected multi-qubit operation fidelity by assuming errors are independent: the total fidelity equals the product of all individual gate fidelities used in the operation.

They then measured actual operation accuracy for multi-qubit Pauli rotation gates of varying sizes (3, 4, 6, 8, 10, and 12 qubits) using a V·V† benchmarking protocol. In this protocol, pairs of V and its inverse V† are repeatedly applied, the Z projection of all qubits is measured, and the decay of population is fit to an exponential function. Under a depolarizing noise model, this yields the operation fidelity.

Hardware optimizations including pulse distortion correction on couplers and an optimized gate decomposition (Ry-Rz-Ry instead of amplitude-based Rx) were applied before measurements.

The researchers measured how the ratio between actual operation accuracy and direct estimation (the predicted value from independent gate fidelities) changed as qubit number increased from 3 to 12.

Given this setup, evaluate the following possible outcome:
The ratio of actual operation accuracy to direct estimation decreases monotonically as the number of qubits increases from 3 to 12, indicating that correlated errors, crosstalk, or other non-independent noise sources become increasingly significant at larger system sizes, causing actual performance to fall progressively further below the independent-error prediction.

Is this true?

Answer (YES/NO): NO